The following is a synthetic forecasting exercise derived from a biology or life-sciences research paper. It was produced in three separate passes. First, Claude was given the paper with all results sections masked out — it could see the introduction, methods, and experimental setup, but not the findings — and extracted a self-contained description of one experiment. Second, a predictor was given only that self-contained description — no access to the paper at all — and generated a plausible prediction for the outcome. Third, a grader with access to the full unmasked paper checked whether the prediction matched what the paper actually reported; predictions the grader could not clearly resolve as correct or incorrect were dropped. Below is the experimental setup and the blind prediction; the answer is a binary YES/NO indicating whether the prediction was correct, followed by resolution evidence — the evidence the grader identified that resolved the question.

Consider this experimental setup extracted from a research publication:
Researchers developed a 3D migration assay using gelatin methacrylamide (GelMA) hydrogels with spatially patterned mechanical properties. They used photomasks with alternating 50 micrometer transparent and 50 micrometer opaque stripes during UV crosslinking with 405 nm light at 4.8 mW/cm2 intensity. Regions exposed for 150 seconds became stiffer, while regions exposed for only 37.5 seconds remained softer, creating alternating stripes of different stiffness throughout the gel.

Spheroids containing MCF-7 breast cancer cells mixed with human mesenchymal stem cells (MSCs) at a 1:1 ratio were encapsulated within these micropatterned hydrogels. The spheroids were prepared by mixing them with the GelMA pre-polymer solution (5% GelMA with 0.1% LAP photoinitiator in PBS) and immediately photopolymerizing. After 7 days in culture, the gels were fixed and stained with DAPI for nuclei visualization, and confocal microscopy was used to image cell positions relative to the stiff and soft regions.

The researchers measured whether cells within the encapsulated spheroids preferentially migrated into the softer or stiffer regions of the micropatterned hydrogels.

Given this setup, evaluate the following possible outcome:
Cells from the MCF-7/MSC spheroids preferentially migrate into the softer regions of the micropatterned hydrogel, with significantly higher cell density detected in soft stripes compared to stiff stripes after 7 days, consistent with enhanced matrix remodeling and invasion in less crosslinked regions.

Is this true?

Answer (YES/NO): YES